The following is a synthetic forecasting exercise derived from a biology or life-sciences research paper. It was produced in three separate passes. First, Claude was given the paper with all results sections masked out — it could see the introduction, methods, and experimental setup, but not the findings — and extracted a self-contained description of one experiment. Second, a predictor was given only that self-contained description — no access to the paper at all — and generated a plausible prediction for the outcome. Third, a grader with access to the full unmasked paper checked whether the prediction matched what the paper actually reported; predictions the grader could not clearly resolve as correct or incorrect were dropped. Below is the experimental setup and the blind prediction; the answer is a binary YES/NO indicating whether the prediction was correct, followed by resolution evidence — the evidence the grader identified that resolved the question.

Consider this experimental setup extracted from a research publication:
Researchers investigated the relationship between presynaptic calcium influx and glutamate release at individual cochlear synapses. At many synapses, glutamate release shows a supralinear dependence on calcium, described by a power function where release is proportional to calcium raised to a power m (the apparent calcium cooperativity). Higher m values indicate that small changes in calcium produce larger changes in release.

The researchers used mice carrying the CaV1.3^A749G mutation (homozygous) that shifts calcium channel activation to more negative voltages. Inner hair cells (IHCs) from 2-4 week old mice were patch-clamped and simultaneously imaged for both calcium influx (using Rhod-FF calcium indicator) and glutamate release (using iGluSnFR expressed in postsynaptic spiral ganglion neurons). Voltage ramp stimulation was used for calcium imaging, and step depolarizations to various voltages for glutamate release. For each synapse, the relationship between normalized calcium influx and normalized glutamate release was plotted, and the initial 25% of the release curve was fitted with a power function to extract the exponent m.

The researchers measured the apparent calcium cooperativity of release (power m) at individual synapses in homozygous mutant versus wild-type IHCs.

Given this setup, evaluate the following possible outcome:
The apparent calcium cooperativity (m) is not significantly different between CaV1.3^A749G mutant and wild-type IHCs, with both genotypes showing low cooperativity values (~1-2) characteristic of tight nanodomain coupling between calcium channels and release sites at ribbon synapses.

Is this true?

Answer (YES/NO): NO